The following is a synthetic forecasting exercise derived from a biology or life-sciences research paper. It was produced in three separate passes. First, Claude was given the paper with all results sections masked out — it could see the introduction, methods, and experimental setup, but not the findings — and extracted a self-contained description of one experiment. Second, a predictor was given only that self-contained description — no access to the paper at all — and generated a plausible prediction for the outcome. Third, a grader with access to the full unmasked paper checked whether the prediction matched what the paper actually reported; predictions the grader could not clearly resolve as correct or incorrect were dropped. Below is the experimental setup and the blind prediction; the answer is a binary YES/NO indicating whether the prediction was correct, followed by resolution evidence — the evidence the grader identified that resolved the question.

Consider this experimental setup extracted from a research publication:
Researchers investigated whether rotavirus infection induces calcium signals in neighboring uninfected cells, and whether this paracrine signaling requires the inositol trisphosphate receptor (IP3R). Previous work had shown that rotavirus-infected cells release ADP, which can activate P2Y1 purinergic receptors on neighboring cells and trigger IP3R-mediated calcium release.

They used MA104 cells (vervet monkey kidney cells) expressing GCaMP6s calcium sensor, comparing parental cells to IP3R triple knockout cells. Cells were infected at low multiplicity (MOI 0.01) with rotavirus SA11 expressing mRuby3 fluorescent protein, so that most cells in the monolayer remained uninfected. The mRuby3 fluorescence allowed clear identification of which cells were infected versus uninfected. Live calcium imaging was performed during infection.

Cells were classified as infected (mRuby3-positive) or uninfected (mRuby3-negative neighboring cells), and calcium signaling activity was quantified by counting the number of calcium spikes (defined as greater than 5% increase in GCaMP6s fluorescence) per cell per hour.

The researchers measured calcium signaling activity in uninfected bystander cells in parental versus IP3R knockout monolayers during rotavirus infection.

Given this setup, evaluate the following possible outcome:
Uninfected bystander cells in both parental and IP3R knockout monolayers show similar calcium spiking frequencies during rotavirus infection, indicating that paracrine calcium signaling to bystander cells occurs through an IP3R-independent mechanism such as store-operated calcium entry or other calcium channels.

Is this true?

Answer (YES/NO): NO